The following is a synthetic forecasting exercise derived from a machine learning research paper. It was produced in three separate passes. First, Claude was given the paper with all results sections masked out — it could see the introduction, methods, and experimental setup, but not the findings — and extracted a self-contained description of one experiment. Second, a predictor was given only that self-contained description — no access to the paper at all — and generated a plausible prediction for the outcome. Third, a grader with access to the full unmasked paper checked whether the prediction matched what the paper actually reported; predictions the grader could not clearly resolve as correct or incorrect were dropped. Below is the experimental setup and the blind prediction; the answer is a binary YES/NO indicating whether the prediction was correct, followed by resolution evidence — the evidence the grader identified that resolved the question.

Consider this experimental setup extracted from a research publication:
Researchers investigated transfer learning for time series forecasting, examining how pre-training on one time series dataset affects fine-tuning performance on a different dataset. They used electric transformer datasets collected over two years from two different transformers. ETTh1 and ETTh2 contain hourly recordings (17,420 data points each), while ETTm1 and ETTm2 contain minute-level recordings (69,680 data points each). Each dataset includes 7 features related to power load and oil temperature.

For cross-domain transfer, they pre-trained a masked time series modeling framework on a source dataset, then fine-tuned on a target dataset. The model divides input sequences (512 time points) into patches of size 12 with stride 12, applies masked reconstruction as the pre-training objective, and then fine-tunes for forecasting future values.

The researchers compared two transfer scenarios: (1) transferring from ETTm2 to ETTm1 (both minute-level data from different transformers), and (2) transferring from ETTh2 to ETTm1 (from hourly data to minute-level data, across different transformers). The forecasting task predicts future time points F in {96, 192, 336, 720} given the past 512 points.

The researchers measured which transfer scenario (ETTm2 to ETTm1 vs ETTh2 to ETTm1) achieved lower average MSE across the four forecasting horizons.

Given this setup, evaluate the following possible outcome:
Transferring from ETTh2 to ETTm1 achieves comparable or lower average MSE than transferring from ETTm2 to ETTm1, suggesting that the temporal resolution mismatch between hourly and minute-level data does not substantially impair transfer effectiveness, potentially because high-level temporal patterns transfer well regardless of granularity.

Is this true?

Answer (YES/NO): YES